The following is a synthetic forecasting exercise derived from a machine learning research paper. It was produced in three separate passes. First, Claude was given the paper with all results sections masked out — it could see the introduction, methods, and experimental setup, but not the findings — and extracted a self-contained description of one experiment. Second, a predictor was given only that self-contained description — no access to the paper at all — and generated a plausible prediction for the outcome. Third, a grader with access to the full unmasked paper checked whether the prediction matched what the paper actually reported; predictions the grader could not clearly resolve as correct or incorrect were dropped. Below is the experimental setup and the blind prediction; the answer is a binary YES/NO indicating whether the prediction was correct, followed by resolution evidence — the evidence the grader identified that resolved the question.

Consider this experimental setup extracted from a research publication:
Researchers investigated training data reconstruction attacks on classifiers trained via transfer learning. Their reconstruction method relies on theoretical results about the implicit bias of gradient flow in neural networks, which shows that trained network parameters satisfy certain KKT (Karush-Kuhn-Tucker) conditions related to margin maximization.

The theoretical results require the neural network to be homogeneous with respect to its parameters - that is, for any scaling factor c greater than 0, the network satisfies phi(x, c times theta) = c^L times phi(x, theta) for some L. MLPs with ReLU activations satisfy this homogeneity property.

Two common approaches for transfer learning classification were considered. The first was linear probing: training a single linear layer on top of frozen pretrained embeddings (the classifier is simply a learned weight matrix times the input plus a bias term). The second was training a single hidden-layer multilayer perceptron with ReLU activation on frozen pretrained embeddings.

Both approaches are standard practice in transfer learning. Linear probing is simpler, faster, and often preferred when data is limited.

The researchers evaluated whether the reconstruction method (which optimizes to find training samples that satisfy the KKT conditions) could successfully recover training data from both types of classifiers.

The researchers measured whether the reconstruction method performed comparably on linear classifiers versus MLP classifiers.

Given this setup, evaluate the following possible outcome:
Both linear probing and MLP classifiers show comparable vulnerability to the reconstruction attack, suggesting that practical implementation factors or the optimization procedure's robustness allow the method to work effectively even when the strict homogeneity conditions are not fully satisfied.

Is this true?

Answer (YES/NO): NO